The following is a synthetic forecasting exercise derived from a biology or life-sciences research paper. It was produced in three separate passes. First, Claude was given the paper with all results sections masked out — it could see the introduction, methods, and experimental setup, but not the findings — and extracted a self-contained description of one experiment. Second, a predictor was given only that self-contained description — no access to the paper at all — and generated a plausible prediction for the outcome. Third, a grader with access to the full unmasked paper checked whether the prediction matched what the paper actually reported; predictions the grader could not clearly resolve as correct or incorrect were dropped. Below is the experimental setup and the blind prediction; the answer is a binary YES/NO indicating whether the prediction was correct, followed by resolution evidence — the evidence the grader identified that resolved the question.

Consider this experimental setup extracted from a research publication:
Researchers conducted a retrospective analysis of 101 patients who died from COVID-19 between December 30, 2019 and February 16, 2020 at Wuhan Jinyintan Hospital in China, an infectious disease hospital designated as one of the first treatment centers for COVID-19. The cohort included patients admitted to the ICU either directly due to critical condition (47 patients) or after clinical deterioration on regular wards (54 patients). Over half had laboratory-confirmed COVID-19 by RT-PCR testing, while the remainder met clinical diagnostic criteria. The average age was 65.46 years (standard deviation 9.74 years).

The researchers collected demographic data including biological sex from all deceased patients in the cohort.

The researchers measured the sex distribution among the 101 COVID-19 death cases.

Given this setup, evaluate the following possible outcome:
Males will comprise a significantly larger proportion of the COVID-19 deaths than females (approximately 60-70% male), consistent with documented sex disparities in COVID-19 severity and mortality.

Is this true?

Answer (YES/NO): YES